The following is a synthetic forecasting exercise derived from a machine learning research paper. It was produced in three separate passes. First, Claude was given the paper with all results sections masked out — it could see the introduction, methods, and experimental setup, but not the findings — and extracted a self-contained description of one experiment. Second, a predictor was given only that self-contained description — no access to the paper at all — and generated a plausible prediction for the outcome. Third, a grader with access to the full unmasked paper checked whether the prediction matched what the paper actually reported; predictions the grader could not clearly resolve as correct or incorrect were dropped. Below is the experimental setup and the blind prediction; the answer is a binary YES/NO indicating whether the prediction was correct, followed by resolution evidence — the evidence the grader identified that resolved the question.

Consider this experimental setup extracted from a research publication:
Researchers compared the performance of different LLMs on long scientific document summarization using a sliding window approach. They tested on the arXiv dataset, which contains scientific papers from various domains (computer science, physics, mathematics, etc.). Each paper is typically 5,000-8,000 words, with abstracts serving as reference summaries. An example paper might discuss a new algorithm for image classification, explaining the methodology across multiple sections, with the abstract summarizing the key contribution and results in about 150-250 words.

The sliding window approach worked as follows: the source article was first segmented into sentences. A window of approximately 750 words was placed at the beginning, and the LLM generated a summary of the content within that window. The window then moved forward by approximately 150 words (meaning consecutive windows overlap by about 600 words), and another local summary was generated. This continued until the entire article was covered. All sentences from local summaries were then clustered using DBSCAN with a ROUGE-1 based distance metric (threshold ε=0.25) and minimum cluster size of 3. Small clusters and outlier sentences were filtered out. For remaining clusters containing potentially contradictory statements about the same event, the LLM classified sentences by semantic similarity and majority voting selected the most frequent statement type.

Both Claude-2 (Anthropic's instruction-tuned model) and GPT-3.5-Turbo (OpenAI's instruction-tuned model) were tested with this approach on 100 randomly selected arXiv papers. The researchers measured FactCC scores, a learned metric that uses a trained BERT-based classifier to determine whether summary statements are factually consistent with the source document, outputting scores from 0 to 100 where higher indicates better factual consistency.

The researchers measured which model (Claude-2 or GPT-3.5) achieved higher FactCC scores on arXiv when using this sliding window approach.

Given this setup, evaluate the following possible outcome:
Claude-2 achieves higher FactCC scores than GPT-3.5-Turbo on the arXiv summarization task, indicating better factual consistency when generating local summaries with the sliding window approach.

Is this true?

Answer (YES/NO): YES